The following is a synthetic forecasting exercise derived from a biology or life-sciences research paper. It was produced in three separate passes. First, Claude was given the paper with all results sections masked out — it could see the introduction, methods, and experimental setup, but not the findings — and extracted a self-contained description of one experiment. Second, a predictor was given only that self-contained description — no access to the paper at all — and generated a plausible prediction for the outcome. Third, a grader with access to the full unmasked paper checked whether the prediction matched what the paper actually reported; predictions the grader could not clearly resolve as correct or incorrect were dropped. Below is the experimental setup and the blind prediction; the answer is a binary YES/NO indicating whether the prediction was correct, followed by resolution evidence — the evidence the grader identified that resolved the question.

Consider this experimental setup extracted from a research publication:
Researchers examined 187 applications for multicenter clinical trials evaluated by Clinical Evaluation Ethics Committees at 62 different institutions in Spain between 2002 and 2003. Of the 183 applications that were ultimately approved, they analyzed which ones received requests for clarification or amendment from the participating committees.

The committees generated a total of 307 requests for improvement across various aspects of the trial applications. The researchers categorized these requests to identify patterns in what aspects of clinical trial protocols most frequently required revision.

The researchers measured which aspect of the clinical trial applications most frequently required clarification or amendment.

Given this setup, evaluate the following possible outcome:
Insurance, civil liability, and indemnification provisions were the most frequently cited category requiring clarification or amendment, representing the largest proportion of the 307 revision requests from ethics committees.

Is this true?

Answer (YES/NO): NO